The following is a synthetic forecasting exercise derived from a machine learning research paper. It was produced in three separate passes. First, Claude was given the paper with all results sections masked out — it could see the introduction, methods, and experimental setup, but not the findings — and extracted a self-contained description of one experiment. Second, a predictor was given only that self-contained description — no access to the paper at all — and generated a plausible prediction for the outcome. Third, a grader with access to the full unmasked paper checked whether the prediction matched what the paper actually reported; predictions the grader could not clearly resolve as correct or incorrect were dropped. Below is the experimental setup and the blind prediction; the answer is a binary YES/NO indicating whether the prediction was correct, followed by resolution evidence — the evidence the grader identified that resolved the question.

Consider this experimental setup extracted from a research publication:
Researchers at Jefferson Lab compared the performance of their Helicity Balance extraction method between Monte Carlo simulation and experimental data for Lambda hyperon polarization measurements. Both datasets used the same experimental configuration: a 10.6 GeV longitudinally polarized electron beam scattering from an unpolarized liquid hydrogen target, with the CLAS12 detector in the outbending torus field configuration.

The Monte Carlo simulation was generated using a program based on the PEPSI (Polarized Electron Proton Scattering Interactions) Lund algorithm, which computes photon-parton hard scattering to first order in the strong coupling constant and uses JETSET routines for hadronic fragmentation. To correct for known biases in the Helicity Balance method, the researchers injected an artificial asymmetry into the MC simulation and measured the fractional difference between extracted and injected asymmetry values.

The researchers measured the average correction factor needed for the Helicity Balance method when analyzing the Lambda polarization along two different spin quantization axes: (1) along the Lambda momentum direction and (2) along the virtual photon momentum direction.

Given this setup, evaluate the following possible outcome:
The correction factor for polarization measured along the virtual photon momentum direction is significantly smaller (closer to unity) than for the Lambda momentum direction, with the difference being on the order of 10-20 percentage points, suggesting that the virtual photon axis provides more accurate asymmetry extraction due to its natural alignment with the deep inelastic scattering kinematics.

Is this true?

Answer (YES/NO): NO